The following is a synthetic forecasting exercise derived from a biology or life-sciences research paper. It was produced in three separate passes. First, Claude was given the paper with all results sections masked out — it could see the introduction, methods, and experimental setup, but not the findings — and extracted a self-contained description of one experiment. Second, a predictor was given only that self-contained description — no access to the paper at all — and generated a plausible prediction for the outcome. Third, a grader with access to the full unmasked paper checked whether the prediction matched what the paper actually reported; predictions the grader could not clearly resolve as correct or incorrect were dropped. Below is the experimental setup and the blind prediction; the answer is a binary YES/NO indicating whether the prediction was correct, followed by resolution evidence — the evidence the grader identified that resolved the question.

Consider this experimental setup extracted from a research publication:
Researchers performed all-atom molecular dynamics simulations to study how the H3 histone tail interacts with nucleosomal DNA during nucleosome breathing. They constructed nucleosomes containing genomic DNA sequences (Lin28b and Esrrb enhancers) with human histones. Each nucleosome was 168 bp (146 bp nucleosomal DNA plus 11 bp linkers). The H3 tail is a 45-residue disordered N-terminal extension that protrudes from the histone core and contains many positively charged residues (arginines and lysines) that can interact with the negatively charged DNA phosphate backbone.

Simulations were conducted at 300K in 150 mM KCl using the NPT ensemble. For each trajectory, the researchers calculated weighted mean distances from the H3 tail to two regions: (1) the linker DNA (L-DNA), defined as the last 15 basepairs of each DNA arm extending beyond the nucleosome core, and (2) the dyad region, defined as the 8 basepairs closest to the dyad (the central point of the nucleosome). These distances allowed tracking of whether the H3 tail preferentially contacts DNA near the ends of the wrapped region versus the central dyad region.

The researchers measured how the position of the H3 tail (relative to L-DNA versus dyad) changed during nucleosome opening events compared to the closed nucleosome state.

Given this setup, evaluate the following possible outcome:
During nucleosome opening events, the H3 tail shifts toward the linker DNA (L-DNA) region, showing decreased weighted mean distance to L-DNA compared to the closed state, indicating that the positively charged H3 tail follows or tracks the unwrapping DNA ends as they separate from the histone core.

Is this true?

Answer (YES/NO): NO